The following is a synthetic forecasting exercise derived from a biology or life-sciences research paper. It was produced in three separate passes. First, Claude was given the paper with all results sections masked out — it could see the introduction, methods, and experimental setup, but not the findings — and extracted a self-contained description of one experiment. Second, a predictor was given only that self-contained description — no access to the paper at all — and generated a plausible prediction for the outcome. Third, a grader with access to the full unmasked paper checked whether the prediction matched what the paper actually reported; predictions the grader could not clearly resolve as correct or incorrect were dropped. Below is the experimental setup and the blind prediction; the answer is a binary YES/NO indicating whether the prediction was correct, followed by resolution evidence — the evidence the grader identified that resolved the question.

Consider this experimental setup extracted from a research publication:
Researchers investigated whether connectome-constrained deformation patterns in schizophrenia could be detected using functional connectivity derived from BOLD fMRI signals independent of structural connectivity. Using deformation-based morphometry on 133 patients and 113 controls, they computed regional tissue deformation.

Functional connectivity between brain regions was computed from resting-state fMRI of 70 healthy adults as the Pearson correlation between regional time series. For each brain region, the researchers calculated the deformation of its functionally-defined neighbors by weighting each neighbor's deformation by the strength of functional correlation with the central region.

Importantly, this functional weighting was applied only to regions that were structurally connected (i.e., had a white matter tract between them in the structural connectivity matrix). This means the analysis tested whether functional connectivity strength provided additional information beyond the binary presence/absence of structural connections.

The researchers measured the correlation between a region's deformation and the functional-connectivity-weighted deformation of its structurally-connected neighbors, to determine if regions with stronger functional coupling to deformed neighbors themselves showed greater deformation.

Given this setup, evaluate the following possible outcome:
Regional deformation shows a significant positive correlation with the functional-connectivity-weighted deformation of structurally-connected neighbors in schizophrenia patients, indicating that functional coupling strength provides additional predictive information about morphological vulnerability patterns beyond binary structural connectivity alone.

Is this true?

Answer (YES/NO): YES